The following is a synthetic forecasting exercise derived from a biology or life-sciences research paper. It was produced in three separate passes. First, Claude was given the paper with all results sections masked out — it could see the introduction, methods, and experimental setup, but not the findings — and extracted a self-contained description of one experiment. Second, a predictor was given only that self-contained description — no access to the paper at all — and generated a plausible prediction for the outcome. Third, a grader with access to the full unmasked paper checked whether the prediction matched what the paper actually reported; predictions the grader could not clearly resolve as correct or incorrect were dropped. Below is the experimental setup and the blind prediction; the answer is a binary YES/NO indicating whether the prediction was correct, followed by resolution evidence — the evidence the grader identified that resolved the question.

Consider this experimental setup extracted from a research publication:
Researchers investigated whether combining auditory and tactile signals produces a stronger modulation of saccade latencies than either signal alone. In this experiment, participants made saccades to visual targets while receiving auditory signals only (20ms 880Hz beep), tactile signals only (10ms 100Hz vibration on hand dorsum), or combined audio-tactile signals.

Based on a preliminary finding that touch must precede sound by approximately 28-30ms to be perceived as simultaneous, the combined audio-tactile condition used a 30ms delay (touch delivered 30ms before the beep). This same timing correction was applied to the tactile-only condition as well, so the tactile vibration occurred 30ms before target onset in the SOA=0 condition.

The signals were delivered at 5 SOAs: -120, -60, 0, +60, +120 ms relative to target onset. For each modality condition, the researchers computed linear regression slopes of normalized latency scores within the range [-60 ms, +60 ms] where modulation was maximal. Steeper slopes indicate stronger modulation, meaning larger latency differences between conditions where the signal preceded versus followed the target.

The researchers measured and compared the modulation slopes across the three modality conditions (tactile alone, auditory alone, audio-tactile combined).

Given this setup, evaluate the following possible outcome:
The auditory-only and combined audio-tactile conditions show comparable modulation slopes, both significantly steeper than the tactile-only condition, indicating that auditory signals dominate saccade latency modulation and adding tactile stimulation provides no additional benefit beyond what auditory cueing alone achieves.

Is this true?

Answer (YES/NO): YES